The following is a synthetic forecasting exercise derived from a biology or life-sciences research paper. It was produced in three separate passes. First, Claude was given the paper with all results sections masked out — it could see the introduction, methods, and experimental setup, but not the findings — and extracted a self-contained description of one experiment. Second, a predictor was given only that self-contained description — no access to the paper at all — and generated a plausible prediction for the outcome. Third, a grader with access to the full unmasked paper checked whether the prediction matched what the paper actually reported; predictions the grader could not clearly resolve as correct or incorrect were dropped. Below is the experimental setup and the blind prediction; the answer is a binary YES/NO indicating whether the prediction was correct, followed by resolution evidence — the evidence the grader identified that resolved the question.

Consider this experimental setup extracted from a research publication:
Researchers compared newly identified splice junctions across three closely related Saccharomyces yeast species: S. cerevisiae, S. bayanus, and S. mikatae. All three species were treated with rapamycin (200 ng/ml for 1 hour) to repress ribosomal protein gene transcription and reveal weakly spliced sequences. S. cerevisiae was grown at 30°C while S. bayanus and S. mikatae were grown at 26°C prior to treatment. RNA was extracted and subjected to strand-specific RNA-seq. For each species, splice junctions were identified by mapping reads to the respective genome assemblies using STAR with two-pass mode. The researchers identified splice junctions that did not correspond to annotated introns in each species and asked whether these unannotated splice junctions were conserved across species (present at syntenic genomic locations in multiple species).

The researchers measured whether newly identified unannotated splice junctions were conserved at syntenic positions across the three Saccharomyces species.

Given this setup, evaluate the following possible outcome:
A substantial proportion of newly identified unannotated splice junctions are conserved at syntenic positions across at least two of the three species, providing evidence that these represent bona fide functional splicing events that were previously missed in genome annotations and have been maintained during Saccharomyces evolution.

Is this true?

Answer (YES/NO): NO